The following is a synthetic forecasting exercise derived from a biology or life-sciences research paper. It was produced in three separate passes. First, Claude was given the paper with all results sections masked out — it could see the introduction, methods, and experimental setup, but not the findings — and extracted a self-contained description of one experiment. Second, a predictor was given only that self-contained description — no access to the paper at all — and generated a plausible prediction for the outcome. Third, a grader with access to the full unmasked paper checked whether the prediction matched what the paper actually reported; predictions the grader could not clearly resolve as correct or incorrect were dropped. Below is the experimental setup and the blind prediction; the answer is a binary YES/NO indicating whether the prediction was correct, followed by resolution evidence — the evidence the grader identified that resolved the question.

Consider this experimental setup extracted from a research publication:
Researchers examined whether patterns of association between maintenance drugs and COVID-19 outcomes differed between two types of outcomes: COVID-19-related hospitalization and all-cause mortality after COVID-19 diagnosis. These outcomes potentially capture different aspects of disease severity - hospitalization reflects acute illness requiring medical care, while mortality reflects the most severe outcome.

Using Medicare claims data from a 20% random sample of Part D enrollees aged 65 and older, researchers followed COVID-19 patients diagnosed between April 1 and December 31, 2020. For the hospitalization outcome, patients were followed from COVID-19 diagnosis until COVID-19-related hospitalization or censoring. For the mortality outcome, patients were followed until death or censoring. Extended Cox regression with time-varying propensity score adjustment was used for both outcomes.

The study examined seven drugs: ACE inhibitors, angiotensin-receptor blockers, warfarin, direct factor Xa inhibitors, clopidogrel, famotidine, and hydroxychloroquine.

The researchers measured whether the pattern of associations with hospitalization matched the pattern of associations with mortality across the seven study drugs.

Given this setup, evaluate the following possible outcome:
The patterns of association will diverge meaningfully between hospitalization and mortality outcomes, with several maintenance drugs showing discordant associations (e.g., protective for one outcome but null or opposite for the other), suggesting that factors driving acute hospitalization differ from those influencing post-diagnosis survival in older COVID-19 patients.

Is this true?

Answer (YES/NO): NO